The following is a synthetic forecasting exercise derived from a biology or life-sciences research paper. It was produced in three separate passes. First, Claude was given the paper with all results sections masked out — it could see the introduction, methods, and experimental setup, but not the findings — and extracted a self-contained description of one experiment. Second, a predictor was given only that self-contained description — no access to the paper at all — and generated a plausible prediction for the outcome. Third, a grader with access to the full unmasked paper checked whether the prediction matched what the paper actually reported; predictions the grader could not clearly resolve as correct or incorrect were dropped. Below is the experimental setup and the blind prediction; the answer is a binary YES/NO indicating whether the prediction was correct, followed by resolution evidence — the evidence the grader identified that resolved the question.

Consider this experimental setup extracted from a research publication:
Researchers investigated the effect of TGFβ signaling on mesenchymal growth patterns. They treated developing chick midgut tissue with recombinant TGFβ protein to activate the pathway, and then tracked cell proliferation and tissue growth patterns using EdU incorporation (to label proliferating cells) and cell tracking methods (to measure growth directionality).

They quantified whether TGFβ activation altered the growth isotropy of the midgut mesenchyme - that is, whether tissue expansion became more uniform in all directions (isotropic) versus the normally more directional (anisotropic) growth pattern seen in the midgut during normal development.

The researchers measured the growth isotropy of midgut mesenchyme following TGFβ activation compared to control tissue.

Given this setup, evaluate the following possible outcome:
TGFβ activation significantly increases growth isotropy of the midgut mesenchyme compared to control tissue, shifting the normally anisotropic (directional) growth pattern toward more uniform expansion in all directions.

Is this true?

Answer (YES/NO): YES